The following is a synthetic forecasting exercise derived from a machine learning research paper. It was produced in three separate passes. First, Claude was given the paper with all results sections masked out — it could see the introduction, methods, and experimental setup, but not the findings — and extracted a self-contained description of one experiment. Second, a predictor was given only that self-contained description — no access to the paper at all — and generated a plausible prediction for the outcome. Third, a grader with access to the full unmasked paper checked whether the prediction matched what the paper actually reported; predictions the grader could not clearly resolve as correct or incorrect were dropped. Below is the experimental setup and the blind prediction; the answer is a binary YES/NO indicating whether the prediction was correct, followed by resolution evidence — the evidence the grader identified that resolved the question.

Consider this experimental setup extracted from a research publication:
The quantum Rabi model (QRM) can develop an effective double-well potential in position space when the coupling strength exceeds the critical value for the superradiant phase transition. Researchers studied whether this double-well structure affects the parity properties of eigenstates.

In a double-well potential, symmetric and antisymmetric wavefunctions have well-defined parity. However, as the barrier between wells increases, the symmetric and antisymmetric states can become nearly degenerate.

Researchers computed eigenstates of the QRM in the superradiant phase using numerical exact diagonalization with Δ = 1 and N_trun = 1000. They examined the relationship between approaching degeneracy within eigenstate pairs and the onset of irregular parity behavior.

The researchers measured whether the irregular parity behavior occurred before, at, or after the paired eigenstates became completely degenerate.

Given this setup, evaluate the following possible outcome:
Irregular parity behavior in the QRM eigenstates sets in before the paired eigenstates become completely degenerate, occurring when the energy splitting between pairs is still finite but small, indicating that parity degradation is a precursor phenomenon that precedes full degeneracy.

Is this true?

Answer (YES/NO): YES